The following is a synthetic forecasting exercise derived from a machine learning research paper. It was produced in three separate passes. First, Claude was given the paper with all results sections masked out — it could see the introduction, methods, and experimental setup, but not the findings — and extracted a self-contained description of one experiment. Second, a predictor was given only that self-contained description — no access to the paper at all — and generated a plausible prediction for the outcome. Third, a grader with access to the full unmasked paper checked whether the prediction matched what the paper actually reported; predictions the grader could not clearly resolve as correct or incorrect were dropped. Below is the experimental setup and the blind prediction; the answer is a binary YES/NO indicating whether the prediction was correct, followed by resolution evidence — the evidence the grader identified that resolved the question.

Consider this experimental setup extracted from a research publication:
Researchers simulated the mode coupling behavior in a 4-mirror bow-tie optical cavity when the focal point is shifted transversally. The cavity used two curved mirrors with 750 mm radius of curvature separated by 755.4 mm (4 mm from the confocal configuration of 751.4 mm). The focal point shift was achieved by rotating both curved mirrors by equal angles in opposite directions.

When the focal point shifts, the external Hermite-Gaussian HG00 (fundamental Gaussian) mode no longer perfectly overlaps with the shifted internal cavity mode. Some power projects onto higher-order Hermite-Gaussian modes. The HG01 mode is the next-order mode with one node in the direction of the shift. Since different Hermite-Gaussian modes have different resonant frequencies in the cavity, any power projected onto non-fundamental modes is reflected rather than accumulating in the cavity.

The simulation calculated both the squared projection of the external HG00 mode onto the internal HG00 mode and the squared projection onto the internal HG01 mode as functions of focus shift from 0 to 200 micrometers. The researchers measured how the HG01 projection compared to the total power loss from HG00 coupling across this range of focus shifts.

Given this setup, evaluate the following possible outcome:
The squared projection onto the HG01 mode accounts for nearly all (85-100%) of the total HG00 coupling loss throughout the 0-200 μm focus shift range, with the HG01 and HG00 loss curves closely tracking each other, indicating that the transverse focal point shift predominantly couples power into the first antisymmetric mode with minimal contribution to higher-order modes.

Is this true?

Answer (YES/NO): YES